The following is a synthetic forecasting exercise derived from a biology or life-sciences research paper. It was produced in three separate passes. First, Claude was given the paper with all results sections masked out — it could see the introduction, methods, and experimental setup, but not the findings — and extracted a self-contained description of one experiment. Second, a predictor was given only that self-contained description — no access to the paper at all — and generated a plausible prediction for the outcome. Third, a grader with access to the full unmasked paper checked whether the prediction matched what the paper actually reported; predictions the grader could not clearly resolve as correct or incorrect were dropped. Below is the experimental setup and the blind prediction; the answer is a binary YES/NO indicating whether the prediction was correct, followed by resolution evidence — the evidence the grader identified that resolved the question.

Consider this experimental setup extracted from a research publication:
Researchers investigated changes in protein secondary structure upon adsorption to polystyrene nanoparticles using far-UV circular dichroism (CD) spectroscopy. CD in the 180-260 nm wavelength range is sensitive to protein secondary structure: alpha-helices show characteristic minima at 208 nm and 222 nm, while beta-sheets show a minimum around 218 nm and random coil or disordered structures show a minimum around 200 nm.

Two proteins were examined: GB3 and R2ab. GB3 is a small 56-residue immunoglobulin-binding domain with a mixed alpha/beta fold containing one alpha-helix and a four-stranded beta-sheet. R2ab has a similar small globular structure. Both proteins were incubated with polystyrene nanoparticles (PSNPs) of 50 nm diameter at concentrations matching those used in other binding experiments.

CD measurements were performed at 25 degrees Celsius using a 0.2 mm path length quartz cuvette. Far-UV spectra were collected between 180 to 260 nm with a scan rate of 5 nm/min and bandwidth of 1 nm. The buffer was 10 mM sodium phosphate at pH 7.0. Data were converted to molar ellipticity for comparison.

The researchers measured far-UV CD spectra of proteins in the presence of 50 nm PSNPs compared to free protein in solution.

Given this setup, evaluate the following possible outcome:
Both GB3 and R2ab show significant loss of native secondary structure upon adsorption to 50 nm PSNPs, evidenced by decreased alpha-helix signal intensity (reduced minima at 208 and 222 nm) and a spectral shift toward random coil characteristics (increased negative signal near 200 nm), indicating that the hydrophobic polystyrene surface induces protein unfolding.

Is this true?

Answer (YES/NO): NO